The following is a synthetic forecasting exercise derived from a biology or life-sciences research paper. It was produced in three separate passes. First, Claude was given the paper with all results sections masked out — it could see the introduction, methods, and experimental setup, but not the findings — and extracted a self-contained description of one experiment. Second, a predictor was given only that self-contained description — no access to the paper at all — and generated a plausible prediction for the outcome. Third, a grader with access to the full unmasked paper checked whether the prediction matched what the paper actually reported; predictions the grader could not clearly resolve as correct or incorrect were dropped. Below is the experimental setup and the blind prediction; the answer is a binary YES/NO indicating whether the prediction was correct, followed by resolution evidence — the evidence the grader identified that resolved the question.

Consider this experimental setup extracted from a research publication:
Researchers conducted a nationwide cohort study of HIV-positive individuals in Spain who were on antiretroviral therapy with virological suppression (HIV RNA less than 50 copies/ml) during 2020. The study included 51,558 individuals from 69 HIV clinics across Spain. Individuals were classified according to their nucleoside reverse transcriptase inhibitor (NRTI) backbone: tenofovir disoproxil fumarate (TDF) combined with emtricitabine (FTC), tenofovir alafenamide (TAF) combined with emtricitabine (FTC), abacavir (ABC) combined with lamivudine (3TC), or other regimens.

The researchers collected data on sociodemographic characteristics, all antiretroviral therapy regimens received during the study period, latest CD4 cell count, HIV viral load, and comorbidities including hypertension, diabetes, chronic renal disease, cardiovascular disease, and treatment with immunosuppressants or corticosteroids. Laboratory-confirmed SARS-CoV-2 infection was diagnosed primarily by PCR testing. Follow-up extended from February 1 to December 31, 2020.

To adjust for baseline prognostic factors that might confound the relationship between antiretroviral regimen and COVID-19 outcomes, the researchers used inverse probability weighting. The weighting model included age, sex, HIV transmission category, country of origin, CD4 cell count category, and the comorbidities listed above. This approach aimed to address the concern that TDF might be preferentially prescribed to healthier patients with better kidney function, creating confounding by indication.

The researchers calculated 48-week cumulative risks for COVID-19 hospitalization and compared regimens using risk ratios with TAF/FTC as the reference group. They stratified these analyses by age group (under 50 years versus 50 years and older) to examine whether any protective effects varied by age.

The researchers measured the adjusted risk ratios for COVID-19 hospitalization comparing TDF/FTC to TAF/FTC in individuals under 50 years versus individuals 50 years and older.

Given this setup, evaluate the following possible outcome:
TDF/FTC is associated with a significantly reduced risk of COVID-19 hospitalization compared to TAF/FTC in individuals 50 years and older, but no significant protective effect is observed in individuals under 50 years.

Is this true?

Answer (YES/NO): YES